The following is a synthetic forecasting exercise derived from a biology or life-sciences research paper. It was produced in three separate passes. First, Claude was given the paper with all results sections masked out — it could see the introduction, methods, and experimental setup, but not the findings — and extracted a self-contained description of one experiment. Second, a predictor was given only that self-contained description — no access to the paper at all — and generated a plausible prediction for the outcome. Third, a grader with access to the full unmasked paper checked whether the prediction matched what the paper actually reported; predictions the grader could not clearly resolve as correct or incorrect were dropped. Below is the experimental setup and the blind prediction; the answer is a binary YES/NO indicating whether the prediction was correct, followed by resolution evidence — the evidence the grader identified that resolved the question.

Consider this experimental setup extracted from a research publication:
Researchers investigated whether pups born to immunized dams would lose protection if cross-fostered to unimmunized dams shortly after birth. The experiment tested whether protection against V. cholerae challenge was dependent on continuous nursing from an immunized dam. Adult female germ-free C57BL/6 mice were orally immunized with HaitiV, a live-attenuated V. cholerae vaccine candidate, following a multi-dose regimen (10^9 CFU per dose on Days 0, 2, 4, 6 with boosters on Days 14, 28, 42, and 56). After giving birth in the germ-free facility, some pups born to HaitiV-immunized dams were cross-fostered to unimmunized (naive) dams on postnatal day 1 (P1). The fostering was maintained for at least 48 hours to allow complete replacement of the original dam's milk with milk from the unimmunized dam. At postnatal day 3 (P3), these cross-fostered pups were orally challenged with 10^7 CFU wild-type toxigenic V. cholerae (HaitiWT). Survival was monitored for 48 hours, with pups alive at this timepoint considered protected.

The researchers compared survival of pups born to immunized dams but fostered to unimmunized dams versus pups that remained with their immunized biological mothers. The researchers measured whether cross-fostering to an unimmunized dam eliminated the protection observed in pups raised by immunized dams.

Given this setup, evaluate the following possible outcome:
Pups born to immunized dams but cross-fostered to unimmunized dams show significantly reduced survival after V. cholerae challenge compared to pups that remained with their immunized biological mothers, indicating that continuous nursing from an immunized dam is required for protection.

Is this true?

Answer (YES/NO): YES